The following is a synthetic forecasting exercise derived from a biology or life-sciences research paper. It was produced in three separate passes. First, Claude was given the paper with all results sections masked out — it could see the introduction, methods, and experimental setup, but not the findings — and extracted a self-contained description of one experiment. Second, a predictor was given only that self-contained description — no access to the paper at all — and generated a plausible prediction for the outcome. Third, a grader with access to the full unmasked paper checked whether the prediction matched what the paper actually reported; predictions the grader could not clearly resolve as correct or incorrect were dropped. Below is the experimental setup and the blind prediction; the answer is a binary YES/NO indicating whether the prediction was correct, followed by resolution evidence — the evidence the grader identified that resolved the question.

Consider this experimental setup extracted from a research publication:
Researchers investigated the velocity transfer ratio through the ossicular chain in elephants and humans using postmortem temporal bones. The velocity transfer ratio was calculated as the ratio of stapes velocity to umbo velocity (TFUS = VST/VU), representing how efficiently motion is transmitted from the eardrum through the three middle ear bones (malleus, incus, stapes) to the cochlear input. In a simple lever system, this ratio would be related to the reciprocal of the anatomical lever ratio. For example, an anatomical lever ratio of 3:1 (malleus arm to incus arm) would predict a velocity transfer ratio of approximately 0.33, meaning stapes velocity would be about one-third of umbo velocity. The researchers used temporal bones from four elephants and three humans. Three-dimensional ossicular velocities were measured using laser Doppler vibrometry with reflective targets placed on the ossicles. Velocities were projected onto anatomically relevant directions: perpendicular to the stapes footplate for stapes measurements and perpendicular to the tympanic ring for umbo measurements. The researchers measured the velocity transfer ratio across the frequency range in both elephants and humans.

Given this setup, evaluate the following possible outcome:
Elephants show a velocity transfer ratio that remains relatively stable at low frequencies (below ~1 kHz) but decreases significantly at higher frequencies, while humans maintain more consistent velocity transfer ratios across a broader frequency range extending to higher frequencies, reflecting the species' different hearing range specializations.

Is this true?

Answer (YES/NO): NO